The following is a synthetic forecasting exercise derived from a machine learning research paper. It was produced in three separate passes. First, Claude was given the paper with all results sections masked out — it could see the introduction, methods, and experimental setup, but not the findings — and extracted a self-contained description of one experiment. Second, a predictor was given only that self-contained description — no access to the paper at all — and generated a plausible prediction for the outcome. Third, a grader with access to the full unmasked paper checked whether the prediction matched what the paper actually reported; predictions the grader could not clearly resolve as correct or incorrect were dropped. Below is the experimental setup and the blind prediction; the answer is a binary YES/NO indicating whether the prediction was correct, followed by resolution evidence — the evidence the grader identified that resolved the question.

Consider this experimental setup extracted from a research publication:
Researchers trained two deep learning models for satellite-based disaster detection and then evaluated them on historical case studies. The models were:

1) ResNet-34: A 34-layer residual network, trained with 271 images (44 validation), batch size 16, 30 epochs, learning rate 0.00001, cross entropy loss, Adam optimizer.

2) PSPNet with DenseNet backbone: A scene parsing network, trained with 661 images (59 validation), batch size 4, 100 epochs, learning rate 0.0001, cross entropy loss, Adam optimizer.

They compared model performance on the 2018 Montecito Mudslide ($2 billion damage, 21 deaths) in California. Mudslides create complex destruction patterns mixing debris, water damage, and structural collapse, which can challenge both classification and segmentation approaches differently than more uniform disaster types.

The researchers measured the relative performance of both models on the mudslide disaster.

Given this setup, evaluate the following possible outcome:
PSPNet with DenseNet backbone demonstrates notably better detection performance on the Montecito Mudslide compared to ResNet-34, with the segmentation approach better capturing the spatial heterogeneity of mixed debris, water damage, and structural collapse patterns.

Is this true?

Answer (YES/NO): NO